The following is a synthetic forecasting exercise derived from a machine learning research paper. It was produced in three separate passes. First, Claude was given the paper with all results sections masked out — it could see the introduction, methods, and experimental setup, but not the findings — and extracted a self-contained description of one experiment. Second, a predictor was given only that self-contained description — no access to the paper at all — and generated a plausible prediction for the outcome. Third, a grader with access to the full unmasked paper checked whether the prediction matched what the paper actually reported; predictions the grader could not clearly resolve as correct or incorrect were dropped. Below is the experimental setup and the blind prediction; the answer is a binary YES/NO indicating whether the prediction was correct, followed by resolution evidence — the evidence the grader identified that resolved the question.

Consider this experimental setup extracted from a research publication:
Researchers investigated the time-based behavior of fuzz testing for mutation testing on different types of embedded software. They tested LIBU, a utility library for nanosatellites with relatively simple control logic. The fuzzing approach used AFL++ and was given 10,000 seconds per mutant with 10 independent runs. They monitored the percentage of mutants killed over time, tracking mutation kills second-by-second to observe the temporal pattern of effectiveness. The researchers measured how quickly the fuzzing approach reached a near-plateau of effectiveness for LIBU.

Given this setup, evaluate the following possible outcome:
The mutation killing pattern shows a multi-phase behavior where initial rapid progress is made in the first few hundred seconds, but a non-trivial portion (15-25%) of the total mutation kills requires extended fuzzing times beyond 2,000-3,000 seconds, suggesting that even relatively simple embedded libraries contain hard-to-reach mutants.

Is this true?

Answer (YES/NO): NO